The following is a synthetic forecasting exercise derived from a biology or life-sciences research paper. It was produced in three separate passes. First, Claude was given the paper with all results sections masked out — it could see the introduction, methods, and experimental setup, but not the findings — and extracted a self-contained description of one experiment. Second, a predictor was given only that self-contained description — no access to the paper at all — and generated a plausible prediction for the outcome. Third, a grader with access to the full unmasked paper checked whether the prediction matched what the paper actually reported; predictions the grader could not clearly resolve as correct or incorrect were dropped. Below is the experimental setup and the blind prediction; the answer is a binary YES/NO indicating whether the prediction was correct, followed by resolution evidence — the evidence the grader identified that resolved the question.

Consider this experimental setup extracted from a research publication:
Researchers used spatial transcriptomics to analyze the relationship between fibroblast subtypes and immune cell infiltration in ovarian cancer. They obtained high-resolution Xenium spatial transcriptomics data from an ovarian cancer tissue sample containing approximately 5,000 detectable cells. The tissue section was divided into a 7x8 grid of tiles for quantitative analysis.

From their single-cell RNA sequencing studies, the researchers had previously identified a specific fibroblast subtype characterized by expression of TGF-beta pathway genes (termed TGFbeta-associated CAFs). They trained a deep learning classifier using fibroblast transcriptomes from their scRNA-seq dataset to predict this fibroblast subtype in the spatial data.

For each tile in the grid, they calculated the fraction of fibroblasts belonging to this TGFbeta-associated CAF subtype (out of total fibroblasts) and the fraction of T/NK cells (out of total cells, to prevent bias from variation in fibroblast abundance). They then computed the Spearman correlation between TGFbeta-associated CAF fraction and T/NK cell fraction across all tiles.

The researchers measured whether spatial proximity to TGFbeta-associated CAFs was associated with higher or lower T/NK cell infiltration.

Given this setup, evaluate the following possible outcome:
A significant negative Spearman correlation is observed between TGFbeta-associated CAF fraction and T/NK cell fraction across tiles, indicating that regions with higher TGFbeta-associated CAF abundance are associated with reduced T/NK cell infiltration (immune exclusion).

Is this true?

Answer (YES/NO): NO